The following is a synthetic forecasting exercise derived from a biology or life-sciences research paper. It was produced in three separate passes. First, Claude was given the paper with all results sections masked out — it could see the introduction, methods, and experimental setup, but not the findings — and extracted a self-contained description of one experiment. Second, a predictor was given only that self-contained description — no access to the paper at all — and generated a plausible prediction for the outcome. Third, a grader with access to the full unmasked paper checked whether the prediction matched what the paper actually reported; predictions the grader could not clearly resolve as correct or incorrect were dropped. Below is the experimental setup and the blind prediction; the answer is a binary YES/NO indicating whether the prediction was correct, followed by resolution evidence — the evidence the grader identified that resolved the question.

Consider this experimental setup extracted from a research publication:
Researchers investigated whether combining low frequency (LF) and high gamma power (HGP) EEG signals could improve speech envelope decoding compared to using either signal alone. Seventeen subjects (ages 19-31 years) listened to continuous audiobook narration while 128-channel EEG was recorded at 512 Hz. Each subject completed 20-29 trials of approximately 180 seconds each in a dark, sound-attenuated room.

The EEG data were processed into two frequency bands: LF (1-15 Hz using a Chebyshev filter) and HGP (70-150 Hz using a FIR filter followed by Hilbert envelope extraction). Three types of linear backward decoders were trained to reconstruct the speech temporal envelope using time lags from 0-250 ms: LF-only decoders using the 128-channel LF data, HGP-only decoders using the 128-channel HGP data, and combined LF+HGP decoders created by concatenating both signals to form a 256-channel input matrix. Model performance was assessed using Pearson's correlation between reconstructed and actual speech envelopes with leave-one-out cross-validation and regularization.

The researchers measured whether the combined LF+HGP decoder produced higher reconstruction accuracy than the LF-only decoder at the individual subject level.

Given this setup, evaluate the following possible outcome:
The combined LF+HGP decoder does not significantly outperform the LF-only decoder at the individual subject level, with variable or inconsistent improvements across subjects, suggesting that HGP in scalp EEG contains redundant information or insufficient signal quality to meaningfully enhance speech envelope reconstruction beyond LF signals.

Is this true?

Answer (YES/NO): NO